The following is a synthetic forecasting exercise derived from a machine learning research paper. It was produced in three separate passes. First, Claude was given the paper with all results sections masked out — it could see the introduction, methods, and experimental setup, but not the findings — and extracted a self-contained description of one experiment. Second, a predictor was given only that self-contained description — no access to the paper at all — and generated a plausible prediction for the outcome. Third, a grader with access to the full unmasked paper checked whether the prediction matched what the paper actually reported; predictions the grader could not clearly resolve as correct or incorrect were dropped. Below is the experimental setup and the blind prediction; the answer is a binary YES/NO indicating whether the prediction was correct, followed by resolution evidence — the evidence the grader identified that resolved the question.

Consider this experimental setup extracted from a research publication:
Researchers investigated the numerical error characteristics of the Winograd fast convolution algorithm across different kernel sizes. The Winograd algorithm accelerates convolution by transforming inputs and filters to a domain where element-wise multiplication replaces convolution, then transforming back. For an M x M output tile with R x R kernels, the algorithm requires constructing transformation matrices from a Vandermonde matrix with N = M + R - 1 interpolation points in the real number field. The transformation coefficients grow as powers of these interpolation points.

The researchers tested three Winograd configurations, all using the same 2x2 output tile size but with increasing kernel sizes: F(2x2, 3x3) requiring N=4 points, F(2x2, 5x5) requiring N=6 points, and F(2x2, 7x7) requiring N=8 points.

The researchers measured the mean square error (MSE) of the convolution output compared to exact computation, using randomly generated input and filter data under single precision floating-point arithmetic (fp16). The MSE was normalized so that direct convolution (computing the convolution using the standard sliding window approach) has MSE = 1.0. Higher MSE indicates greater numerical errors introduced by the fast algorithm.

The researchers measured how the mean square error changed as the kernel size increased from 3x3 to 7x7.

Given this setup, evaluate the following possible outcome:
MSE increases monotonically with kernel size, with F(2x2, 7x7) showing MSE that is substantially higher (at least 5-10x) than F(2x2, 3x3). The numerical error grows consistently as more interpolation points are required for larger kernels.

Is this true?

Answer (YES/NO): YES